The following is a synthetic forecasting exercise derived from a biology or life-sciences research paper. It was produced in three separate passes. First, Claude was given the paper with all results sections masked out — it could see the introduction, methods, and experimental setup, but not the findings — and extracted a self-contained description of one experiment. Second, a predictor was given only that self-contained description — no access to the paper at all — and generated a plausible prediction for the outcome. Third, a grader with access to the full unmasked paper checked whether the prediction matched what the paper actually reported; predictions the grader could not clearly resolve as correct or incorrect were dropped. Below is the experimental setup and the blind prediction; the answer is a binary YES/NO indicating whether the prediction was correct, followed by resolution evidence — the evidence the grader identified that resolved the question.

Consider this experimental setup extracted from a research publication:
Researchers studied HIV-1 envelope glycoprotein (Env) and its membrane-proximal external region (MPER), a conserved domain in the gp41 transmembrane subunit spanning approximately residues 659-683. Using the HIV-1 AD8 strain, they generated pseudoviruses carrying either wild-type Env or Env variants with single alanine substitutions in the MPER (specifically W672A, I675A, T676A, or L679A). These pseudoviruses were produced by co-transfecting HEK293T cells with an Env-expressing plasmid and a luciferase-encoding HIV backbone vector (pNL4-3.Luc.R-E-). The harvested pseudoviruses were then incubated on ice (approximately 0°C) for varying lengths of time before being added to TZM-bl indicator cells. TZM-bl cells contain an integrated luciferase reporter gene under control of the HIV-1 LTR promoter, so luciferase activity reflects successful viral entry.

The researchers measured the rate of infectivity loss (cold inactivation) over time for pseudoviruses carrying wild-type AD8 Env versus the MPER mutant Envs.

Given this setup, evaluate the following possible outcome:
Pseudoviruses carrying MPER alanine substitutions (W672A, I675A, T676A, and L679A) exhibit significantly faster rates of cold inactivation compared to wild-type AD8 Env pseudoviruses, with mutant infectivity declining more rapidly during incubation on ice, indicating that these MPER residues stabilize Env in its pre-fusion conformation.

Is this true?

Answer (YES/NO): YES